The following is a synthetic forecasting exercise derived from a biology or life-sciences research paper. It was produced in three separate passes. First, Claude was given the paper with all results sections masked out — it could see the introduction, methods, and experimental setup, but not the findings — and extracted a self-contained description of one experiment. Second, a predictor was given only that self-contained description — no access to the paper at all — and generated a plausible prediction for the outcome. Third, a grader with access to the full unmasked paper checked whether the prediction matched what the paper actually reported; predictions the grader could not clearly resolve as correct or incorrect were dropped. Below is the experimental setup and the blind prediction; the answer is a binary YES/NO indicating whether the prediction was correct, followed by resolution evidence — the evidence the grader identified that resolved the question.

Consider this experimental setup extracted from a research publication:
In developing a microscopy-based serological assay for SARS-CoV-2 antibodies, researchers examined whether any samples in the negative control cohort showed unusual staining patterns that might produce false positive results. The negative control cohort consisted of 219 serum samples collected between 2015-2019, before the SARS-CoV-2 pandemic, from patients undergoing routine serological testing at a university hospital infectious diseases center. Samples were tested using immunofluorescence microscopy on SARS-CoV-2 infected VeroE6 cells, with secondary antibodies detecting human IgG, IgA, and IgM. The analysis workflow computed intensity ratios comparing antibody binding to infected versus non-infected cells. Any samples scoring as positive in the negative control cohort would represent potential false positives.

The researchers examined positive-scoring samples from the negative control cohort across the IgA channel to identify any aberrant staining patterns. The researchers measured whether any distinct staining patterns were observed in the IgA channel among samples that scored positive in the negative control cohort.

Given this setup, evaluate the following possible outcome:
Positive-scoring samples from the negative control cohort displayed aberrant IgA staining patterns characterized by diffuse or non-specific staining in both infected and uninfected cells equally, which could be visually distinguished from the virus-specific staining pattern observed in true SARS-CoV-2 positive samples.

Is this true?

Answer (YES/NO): NO